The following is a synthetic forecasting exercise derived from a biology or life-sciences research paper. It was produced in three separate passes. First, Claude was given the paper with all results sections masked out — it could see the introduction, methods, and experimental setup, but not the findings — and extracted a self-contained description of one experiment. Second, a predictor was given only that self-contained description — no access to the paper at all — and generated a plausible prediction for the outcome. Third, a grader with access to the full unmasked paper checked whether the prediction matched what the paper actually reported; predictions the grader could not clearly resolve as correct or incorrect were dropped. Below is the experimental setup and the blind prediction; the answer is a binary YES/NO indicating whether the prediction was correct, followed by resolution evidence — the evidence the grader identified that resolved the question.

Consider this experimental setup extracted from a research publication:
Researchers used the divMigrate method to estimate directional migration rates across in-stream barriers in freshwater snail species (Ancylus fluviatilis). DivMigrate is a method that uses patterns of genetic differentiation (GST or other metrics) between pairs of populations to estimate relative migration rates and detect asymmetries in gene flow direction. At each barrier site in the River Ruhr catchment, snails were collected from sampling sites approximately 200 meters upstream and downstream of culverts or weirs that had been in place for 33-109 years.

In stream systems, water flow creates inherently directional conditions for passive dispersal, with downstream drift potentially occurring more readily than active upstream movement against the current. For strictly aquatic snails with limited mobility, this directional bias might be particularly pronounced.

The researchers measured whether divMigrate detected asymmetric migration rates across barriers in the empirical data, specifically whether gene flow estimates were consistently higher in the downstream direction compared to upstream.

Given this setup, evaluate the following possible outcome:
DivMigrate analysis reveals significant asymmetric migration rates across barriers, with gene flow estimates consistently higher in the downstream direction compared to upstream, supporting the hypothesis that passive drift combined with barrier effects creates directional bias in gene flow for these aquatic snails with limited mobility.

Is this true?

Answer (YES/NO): NO